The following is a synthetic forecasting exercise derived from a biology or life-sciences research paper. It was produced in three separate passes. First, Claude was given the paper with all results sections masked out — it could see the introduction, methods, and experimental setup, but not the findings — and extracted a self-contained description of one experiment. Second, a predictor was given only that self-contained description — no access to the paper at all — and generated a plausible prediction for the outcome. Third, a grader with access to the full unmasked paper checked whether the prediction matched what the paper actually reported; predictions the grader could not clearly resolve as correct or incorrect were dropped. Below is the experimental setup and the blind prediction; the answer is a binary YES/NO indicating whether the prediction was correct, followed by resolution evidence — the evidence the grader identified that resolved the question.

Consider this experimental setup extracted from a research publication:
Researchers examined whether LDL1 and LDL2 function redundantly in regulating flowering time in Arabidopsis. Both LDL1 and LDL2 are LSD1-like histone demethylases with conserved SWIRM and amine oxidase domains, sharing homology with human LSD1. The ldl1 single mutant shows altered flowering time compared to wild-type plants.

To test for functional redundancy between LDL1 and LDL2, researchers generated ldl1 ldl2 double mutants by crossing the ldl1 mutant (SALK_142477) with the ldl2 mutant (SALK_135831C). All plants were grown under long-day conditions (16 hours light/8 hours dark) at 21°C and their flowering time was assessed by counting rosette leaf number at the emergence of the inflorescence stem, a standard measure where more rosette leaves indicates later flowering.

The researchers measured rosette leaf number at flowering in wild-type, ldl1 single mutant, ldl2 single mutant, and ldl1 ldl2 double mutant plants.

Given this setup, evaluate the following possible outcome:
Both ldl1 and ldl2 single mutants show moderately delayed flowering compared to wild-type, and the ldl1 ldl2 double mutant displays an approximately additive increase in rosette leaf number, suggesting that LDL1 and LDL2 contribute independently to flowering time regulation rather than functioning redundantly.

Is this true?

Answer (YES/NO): NO